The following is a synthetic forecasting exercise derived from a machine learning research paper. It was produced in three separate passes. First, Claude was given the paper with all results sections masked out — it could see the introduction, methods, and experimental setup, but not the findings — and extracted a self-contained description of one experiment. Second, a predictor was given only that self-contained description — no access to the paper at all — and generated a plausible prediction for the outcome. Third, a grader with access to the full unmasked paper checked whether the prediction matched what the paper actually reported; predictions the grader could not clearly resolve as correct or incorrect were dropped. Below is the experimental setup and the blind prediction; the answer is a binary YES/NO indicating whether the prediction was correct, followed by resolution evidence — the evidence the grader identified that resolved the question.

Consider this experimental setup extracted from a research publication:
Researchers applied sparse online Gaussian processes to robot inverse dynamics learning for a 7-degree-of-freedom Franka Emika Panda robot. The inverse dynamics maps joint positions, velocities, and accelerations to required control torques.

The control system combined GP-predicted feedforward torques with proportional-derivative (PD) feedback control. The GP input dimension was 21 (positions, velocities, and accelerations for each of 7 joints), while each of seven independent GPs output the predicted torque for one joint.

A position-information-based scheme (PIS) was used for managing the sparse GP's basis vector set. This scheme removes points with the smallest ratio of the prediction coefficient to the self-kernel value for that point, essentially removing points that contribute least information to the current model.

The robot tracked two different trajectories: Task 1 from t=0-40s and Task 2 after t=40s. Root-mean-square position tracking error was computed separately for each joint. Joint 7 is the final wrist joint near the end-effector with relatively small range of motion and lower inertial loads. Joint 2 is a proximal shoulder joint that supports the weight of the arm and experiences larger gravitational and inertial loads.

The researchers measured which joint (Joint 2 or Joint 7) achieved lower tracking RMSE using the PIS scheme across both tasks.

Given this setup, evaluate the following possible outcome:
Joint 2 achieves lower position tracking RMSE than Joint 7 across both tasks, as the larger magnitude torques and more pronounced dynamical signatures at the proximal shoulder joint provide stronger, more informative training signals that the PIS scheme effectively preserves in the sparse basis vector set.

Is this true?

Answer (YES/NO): NO